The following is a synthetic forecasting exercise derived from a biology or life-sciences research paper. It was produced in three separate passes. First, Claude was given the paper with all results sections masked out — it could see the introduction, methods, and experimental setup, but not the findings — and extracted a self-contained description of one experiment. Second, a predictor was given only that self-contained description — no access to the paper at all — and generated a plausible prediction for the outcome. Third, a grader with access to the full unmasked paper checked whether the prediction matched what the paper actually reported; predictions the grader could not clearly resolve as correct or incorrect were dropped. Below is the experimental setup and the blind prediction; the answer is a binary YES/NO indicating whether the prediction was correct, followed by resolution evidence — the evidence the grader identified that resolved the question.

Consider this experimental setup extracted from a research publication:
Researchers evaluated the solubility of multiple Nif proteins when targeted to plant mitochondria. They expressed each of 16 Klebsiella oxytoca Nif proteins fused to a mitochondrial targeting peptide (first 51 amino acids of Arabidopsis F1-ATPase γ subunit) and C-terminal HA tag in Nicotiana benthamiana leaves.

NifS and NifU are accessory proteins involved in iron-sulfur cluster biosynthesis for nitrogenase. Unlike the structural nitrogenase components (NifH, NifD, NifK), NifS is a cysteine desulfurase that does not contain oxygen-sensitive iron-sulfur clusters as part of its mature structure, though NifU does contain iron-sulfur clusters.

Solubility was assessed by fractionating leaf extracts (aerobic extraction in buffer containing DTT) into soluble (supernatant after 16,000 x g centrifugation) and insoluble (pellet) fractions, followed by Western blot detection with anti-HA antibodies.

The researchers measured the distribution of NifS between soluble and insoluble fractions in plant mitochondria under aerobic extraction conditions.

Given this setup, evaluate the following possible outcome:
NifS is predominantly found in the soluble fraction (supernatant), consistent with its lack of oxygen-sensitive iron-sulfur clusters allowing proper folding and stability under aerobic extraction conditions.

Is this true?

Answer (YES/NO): YES